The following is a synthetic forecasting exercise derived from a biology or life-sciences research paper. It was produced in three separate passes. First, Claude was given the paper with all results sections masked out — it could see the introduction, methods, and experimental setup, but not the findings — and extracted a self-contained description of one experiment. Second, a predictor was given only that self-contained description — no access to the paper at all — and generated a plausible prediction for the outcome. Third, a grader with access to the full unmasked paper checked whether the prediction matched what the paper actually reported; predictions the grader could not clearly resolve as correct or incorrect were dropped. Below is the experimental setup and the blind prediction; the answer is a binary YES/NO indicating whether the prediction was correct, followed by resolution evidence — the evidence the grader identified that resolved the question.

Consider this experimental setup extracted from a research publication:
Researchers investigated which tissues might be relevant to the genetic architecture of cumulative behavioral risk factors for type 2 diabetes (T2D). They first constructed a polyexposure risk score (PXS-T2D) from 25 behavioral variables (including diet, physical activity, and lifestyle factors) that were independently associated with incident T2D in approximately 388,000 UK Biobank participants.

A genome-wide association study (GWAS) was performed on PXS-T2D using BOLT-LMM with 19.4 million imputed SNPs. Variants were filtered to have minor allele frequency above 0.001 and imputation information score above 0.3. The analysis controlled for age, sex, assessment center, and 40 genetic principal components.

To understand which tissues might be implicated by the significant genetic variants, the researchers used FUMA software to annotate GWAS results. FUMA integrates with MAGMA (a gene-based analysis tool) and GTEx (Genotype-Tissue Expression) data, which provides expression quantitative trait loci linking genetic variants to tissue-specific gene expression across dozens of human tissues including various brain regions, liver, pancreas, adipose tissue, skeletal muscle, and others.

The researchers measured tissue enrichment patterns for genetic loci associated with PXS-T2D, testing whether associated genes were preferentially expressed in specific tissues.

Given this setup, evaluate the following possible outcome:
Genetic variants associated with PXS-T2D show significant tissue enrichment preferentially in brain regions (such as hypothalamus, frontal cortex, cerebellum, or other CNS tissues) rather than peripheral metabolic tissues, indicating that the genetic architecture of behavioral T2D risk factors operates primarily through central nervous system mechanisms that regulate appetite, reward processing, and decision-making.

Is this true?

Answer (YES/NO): YES